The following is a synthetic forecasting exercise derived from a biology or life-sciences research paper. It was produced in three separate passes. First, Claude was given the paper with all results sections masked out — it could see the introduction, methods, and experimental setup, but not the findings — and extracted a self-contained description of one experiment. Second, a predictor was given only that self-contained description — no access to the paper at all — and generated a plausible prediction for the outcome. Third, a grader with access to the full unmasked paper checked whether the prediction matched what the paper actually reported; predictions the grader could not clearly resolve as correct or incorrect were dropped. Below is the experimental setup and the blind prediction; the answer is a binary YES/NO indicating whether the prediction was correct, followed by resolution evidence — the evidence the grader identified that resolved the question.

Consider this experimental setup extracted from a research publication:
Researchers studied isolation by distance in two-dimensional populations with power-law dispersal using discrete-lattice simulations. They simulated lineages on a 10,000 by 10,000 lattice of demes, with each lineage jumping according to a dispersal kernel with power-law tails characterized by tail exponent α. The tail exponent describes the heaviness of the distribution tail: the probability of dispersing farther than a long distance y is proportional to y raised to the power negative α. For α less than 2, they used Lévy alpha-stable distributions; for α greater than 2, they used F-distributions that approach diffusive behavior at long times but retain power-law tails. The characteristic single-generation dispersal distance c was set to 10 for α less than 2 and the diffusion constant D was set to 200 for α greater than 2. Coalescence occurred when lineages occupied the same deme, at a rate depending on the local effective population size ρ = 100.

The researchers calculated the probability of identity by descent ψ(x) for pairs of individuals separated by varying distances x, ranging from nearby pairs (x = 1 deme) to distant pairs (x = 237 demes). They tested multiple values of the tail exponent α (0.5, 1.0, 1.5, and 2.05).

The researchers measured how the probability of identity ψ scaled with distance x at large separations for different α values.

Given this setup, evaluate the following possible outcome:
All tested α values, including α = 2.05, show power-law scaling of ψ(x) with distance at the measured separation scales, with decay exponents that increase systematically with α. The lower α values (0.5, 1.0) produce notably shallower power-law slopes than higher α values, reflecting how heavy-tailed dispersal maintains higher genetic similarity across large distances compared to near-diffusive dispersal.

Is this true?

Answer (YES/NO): YES